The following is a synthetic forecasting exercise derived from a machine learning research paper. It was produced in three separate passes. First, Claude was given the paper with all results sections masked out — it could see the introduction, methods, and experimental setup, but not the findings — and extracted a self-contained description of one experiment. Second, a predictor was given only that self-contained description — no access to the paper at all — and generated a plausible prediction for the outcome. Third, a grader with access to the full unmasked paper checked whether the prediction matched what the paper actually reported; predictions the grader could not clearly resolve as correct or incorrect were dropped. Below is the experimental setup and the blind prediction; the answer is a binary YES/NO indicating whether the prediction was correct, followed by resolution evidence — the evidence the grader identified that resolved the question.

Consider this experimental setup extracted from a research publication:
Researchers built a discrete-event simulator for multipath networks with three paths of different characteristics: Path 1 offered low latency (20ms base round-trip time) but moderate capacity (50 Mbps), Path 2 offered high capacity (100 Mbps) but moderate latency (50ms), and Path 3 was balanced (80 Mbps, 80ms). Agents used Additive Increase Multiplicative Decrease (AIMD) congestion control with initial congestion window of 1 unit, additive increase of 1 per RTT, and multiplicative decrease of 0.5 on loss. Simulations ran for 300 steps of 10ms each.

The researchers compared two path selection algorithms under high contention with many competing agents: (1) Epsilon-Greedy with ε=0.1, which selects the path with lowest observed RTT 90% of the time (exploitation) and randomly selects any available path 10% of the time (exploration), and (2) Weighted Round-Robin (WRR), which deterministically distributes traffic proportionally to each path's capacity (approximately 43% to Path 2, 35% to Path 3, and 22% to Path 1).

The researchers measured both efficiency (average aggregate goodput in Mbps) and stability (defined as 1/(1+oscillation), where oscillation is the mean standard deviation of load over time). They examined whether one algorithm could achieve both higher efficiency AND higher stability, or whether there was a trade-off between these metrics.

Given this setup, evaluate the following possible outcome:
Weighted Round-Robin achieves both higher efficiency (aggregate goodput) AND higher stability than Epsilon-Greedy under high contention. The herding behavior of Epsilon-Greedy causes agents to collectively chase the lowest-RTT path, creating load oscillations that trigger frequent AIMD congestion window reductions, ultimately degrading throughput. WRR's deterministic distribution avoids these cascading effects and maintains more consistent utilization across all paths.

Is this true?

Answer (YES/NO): NO